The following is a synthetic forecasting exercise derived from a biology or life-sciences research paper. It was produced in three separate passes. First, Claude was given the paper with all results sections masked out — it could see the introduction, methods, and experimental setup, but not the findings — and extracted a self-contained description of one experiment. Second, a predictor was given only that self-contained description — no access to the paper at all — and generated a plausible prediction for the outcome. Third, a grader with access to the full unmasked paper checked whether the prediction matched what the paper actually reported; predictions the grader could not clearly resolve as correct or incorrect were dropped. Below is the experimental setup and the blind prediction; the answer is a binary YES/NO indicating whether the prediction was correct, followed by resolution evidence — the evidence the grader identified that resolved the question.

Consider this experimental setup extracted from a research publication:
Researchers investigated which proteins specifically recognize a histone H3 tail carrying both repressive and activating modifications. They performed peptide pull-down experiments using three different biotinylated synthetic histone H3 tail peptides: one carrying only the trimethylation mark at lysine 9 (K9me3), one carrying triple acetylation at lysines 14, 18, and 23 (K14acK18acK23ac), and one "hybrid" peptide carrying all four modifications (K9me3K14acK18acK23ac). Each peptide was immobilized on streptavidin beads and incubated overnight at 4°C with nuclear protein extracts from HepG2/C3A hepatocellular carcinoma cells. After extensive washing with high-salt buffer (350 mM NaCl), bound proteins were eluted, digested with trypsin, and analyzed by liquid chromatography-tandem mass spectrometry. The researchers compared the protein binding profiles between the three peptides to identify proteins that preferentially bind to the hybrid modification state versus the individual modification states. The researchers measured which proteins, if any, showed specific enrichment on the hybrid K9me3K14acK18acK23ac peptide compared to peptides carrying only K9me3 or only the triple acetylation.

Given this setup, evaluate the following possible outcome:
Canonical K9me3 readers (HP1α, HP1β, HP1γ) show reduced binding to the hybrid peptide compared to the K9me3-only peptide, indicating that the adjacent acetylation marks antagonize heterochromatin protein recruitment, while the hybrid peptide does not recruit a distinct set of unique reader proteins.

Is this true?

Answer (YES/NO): NO